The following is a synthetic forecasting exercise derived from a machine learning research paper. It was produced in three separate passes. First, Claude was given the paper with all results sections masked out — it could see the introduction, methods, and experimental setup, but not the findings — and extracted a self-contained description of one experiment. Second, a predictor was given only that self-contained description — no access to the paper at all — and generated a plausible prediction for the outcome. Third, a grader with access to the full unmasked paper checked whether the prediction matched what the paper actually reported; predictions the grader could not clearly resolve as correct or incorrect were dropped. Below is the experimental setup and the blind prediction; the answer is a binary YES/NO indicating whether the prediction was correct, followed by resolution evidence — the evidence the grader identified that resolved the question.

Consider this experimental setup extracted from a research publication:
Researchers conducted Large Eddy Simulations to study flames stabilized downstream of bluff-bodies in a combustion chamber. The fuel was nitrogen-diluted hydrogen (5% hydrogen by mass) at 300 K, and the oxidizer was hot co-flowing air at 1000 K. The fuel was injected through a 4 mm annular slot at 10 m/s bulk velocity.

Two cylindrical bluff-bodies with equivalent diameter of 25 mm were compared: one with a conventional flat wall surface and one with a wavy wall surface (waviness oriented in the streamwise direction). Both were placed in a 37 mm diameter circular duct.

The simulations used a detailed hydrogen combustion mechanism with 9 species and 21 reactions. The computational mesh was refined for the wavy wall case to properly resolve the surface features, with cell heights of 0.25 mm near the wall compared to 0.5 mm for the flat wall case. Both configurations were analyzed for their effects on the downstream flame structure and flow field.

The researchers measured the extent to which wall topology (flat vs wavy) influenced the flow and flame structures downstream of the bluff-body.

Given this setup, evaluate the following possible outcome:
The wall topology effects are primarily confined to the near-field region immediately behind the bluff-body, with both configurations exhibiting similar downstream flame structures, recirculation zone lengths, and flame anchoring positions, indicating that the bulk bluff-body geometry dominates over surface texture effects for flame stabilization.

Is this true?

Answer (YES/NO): YES